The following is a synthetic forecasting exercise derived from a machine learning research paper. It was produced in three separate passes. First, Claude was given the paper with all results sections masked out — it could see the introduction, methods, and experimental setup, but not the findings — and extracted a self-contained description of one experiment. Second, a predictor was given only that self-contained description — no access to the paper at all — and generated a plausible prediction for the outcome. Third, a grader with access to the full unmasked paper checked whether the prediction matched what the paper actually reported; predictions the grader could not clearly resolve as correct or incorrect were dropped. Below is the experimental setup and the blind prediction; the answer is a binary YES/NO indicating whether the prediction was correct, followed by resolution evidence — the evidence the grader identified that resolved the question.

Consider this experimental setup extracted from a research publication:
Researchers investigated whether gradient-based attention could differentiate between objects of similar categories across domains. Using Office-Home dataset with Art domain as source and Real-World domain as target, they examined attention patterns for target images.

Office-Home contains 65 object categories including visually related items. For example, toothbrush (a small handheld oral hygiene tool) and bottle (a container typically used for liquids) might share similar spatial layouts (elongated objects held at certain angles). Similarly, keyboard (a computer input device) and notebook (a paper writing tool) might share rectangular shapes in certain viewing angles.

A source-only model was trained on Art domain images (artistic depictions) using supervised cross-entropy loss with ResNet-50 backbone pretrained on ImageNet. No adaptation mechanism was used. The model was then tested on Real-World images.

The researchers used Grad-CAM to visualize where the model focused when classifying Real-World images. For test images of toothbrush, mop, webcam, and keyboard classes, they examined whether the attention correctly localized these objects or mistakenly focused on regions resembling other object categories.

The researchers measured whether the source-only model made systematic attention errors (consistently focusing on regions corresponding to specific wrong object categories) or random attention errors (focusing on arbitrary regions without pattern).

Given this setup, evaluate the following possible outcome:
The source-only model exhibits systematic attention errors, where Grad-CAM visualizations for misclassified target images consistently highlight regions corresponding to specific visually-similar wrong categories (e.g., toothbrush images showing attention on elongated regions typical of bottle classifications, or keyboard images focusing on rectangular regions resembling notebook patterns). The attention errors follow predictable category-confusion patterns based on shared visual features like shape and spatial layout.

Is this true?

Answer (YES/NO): YES